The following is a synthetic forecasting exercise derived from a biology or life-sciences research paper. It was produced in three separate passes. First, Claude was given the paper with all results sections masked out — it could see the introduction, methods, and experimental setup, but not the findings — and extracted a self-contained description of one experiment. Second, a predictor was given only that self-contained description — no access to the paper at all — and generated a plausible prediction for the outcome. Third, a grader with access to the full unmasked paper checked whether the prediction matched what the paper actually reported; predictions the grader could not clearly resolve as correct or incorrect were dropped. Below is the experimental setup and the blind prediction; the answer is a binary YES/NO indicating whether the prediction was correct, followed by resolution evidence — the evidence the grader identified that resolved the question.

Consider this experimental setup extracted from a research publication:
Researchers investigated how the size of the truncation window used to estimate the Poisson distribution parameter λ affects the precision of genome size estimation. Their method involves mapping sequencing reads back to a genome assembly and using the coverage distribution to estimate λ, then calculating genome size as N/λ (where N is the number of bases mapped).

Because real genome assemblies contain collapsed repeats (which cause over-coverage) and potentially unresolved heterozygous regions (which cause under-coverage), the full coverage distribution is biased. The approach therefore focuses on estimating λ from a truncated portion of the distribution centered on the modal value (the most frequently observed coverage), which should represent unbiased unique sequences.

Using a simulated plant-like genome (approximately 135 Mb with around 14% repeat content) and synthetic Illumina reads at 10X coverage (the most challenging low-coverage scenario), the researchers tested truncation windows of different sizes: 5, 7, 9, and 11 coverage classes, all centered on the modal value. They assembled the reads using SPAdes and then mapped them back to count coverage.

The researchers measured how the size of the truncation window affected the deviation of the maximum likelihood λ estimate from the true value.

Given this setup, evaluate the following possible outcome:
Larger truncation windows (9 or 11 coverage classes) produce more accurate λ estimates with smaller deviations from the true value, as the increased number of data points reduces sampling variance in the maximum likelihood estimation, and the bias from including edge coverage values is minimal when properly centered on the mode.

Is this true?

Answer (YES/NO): YES